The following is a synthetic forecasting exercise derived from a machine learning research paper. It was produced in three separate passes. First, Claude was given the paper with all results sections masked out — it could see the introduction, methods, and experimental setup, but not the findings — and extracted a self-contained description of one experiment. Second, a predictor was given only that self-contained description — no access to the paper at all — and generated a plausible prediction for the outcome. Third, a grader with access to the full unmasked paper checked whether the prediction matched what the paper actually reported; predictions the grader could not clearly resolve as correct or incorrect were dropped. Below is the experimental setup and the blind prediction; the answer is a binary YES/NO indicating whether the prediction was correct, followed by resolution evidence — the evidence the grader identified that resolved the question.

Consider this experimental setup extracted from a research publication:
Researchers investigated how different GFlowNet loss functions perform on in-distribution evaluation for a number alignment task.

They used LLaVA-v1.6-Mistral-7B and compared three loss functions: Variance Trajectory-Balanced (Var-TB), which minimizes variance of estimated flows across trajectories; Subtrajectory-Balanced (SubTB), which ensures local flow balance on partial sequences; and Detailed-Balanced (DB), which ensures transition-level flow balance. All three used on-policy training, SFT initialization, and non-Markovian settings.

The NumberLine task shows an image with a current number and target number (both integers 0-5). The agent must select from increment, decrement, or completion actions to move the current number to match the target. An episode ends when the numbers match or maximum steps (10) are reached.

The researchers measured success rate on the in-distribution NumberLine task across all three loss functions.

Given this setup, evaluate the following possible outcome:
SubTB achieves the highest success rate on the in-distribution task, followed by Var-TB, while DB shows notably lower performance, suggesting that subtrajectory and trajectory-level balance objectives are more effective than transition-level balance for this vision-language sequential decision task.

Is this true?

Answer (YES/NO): NO